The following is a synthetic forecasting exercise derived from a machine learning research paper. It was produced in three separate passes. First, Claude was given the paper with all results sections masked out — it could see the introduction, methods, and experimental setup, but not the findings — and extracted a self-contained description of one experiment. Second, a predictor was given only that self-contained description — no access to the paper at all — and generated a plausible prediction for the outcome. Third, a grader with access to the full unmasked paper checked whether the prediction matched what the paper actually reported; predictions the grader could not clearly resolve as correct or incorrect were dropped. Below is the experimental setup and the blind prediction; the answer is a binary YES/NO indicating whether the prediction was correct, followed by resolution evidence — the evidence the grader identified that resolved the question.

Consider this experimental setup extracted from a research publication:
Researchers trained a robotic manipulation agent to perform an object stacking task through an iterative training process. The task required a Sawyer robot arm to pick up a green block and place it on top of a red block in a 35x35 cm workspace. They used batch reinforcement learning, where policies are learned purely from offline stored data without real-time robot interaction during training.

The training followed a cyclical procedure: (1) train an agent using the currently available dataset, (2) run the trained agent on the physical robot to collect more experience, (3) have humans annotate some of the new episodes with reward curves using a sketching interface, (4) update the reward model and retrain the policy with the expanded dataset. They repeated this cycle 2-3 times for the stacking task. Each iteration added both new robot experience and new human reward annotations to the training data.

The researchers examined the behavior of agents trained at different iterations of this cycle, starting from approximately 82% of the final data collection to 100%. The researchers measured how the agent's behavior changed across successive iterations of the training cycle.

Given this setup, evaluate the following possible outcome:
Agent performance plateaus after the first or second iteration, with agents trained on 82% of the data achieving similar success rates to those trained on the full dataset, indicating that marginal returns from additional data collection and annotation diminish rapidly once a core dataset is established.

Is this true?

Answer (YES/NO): NO